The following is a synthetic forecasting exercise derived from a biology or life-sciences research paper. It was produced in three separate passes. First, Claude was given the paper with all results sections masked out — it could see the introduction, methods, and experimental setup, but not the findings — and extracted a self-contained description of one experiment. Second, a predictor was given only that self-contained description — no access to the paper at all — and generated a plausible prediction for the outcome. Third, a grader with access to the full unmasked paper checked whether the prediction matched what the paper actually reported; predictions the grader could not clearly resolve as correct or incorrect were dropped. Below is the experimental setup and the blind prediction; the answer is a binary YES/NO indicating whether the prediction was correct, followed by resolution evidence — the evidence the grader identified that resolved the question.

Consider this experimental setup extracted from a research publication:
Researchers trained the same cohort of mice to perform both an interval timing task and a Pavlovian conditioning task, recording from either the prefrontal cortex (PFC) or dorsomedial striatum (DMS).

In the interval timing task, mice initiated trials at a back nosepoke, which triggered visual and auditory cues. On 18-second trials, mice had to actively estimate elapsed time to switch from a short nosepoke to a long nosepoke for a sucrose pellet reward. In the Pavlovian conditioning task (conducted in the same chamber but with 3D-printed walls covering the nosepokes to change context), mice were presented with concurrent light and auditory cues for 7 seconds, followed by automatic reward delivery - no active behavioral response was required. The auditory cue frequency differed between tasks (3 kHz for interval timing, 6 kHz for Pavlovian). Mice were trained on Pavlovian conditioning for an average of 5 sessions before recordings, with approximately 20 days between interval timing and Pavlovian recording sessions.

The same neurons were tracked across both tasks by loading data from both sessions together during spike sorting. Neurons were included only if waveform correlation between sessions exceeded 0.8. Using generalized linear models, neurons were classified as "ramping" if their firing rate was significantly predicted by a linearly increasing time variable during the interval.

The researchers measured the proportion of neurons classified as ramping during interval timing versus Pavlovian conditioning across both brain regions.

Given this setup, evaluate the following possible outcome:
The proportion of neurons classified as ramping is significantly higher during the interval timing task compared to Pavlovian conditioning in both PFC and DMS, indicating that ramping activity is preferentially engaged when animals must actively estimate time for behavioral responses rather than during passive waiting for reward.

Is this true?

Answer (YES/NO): YES